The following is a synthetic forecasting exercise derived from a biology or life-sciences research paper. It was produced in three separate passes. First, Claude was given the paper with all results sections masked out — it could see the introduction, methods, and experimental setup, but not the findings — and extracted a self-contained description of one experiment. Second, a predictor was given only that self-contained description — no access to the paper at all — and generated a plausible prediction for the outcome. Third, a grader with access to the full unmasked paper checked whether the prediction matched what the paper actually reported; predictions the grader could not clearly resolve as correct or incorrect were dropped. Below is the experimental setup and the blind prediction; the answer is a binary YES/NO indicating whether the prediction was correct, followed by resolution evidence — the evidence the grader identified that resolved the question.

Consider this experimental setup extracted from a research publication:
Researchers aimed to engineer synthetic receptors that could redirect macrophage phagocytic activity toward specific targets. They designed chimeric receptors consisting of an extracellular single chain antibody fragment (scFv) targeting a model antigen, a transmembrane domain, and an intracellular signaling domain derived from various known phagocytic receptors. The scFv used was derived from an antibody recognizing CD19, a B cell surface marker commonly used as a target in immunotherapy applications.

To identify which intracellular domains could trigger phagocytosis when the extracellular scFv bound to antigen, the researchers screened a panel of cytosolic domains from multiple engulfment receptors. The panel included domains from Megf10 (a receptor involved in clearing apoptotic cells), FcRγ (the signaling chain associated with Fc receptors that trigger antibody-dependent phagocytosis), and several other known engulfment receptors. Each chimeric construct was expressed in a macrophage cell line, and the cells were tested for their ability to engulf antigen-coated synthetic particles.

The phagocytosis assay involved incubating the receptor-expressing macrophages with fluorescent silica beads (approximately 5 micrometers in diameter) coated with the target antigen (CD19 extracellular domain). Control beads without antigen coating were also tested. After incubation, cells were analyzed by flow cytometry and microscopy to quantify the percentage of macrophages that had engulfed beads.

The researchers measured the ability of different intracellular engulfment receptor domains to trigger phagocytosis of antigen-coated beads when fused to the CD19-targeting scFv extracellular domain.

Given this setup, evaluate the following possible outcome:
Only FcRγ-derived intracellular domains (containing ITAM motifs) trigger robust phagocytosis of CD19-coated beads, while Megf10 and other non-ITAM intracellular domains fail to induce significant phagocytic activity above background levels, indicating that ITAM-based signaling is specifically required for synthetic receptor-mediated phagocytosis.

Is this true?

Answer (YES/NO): NO